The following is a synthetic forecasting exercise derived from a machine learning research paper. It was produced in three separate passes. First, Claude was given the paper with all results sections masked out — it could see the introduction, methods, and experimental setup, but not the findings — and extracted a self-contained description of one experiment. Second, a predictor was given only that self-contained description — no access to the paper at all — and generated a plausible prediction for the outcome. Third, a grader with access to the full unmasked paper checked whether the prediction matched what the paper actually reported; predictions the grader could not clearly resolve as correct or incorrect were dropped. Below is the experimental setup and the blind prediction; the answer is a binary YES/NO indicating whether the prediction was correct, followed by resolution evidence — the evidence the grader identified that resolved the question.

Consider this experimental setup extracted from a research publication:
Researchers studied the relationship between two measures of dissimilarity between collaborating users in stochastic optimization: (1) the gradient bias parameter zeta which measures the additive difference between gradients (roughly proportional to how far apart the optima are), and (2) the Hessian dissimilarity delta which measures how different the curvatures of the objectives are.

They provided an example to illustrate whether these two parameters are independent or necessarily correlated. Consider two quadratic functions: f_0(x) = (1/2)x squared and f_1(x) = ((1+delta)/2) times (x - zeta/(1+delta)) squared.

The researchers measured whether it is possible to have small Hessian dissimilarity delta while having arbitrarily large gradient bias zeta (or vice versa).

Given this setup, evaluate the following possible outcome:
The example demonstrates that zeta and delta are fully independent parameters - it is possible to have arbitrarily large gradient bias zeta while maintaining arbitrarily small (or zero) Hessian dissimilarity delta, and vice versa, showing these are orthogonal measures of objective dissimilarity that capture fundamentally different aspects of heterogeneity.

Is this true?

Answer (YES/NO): NO